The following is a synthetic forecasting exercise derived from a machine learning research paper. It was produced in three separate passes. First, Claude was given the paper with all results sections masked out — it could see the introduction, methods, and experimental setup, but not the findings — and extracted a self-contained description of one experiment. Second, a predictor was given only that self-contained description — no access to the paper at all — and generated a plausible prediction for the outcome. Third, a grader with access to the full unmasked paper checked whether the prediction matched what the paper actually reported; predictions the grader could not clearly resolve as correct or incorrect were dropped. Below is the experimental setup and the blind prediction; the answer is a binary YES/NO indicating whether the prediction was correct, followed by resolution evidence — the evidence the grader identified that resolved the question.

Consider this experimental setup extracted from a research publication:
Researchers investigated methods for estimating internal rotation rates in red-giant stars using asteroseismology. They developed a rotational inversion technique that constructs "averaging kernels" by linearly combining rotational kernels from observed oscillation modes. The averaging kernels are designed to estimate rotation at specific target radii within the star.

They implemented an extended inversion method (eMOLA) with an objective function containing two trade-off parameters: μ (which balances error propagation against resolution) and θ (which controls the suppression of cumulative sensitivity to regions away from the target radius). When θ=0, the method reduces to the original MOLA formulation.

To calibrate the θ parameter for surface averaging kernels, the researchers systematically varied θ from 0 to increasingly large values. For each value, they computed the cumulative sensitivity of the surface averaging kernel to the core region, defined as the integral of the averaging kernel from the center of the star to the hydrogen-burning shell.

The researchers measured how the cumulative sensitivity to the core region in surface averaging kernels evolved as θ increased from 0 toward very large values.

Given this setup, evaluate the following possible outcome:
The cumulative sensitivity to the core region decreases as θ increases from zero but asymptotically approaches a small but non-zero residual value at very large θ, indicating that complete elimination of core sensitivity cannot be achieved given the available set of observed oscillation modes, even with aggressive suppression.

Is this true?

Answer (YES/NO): NO